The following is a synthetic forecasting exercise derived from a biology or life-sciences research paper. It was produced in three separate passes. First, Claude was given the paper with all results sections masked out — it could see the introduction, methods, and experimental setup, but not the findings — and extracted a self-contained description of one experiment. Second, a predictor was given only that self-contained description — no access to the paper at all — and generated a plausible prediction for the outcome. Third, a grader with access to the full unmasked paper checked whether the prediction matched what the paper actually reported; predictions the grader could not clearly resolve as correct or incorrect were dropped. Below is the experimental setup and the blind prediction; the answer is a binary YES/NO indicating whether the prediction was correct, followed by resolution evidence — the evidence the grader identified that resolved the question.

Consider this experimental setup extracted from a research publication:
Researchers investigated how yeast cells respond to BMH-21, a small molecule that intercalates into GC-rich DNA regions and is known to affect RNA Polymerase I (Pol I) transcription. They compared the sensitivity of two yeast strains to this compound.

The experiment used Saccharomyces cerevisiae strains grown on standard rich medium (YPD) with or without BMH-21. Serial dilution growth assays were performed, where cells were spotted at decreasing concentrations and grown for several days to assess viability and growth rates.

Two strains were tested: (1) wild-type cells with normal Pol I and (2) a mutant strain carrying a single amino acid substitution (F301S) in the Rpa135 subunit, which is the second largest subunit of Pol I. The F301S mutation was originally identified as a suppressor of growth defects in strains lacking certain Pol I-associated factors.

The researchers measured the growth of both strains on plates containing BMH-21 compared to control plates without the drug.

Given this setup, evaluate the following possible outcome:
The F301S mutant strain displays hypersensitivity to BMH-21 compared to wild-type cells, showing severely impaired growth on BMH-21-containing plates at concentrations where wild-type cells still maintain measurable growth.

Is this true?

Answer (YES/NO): NO